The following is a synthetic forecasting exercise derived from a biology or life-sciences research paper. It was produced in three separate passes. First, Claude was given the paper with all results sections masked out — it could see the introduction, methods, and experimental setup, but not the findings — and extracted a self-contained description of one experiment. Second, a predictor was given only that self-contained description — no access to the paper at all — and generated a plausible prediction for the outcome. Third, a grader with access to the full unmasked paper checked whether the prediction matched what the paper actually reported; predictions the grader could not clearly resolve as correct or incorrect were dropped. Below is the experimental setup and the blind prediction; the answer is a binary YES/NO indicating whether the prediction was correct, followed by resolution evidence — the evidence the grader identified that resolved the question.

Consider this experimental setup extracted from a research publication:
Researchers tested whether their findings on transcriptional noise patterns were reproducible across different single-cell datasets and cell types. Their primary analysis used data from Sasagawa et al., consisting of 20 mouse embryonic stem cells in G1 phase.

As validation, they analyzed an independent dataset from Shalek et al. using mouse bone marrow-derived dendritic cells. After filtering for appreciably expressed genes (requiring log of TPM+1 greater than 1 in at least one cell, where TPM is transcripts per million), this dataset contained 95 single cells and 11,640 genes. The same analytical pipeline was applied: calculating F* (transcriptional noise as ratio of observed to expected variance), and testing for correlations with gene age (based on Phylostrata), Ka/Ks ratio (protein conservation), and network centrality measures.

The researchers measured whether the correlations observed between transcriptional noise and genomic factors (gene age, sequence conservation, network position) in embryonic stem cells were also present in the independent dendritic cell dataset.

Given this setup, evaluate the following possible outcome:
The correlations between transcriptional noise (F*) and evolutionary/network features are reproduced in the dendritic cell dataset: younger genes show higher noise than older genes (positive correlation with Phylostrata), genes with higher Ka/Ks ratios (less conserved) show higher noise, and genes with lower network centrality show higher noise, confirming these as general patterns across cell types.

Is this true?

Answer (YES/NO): YES